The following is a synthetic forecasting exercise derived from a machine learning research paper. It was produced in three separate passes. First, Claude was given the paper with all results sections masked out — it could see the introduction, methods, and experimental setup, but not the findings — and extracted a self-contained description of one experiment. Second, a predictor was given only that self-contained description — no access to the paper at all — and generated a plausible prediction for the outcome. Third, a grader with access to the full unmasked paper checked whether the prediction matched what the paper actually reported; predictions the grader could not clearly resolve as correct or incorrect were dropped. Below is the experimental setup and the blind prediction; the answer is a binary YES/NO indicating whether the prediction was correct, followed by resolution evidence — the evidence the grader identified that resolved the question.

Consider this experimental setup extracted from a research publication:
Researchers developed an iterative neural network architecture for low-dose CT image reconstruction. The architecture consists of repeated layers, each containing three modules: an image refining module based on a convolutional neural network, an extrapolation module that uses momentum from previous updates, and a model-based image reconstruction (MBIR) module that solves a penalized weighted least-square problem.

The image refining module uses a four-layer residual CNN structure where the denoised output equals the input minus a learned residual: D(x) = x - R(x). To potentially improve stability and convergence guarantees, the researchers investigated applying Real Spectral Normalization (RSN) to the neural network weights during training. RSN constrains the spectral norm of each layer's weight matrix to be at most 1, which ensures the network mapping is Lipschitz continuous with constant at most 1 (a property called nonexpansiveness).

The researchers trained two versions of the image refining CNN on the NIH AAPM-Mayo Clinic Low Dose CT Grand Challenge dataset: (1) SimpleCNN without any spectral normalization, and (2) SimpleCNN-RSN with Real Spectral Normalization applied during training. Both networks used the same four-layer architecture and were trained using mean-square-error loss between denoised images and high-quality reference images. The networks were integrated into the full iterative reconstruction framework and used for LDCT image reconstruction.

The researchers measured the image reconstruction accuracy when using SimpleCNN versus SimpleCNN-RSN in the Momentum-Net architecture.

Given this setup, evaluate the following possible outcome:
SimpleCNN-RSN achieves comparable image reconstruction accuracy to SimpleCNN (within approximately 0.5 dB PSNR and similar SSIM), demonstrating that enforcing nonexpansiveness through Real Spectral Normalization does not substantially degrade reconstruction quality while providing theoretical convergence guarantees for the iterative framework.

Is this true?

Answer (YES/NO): NO